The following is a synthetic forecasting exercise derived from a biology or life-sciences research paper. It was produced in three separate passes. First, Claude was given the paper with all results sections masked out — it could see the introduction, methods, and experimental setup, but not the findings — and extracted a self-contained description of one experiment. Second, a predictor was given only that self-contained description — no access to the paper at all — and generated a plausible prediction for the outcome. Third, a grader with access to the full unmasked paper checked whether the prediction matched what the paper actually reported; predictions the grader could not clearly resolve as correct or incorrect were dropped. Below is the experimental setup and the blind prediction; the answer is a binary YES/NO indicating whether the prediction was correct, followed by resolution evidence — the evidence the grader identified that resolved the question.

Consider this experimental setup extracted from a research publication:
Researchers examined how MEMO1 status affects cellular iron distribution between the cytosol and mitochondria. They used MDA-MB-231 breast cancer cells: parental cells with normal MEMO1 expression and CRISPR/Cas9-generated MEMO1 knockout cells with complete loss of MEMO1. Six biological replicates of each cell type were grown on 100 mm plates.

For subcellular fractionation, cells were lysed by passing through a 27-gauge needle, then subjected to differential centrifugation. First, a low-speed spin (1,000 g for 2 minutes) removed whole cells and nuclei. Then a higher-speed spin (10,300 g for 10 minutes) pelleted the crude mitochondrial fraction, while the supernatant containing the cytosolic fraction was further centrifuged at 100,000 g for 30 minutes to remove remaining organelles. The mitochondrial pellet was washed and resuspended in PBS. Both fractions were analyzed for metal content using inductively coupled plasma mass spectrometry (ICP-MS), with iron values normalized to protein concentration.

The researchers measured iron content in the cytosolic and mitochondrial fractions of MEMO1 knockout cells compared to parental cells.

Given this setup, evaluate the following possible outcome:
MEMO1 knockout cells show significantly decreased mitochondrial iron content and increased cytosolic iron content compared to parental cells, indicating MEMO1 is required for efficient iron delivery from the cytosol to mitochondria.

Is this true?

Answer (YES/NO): NO